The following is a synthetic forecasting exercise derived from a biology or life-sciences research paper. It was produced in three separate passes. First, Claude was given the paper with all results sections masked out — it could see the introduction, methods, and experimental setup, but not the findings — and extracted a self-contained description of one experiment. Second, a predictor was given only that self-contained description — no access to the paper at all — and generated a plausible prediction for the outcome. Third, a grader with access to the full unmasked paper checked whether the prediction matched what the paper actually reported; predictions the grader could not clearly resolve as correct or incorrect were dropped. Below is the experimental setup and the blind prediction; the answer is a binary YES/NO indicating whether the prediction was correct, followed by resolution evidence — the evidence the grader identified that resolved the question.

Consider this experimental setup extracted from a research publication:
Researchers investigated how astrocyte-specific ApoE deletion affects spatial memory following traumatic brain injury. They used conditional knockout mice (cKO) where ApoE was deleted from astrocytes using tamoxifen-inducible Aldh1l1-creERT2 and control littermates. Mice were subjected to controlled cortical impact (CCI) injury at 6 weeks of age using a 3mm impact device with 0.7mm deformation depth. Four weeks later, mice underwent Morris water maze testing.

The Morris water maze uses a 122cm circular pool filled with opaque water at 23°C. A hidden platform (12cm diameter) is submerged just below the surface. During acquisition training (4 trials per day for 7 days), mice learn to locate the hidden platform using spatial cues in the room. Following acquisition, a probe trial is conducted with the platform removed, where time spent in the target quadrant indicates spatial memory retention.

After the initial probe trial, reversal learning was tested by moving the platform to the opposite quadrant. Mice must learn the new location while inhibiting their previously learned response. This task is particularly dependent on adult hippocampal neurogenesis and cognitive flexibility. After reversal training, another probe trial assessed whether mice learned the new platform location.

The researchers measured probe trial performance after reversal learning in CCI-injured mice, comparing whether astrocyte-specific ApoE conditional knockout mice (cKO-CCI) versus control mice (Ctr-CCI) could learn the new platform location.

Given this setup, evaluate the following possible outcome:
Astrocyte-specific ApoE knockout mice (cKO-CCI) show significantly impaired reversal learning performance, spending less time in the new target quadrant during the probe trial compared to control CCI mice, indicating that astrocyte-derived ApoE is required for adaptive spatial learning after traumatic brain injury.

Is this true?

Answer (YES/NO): YES